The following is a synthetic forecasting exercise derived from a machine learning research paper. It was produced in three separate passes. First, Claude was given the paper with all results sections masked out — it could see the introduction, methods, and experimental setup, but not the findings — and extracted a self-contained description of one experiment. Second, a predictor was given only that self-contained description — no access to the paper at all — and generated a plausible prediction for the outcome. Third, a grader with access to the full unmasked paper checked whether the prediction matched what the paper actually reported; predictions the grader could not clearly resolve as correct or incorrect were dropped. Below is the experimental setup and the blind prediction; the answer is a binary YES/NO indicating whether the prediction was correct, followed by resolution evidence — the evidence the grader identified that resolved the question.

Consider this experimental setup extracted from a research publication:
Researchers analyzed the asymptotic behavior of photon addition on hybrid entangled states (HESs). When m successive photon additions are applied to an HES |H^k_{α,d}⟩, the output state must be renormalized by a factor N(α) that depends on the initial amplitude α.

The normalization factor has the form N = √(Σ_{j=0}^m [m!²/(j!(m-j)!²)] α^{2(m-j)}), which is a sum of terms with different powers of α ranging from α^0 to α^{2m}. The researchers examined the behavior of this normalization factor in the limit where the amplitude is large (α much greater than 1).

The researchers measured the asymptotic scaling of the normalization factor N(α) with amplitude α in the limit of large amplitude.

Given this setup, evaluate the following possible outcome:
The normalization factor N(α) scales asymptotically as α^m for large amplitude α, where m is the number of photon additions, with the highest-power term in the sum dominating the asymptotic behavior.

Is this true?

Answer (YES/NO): YES